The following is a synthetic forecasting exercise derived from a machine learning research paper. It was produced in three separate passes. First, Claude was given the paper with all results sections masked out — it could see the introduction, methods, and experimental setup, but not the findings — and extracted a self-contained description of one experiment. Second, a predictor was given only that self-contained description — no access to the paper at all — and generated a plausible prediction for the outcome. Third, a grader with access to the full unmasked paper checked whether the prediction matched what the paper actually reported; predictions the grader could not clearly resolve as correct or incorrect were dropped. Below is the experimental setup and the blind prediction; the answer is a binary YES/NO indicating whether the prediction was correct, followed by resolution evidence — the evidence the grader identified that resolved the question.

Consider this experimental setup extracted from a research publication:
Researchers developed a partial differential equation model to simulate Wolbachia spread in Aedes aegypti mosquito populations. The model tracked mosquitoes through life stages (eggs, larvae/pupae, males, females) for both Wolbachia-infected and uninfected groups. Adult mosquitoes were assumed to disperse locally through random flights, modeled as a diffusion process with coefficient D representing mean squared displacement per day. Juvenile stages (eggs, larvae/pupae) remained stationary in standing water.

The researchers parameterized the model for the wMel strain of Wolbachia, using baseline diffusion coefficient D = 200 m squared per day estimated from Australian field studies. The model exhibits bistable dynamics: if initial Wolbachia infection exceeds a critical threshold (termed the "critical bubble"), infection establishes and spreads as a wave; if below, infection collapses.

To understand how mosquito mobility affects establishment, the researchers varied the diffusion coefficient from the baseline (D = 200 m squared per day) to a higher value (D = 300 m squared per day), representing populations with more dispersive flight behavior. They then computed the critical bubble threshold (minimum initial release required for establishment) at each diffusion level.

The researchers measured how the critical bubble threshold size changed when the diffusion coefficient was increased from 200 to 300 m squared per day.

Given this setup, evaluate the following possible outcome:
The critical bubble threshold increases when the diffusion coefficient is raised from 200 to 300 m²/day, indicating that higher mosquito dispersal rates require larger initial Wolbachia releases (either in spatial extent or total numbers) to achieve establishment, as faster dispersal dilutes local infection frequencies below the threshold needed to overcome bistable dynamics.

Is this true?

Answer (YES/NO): YES